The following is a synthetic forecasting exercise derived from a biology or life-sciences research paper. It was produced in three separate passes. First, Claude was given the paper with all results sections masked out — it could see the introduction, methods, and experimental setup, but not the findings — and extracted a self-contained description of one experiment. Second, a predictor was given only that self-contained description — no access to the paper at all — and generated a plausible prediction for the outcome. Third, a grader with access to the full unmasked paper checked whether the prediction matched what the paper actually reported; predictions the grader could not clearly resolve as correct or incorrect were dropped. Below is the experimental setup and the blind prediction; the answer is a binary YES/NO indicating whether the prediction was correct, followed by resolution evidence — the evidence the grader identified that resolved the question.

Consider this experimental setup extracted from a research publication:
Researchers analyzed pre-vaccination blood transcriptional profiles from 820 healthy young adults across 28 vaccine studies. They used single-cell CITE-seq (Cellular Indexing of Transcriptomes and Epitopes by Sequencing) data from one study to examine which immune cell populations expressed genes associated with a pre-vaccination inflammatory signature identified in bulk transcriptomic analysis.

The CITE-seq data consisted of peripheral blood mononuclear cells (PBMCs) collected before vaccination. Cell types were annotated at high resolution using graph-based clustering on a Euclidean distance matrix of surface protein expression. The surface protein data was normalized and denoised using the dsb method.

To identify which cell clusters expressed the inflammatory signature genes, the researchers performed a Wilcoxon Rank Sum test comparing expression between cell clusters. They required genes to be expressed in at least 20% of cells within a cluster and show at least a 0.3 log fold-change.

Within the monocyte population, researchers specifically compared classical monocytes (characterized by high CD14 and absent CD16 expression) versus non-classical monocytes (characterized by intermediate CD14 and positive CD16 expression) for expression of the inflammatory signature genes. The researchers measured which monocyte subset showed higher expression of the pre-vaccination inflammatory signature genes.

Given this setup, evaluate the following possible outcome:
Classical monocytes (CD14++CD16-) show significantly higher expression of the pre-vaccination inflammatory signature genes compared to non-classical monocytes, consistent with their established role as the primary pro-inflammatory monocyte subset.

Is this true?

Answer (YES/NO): NO